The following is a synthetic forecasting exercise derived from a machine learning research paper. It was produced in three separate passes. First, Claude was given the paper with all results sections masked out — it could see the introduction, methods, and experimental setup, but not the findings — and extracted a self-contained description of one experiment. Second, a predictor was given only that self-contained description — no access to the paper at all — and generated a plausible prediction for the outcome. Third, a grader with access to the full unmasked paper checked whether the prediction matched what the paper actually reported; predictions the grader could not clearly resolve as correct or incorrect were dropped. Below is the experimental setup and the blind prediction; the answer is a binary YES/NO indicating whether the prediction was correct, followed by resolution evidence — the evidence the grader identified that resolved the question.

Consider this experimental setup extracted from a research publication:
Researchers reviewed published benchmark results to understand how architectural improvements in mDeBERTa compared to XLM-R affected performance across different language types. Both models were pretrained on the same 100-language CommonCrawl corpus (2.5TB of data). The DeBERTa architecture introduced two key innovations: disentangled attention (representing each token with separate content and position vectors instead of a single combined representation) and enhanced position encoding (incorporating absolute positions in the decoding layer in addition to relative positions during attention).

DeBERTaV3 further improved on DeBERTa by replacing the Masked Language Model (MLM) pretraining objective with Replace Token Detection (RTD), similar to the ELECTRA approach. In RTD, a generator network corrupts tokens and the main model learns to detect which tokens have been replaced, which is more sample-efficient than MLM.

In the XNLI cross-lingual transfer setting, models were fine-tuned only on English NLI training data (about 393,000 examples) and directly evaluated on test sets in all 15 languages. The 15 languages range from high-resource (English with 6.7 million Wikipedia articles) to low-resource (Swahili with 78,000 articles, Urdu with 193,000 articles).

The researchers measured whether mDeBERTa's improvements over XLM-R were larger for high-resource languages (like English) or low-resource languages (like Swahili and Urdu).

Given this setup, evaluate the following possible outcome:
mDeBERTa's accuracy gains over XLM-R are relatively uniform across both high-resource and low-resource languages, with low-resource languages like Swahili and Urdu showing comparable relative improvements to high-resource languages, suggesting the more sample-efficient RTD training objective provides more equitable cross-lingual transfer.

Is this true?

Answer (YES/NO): NO